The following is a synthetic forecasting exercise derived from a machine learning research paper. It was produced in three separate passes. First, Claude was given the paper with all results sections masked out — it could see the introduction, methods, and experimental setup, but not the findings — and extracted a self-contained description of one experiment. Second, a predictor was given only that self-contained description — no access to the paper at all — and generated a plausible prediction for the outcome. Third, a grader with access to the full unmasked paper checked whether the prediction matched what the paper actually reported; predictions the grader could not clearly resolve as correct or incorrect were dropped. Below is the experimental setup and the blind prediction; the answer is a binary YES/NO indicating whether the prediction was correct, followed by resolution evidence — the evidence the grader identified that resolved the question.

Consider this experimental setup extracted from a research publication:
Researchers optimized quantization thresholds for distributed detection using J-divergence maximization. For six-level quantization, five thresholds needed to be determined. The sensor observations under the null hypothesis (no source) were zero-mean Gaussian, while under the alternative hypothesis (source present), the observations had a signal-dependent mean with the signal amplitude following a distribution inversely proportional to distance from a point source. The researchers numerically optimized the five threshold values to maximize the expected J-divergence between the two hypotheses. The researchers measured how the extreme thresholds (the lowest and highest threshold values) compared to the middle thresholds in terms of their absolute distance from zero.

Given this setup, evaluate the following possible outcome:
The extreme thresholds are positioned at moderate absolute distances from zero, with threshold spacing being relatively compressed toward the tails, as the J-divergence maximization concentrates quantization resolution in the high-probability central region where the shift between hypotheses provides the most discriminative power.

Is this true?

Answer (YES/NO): NO